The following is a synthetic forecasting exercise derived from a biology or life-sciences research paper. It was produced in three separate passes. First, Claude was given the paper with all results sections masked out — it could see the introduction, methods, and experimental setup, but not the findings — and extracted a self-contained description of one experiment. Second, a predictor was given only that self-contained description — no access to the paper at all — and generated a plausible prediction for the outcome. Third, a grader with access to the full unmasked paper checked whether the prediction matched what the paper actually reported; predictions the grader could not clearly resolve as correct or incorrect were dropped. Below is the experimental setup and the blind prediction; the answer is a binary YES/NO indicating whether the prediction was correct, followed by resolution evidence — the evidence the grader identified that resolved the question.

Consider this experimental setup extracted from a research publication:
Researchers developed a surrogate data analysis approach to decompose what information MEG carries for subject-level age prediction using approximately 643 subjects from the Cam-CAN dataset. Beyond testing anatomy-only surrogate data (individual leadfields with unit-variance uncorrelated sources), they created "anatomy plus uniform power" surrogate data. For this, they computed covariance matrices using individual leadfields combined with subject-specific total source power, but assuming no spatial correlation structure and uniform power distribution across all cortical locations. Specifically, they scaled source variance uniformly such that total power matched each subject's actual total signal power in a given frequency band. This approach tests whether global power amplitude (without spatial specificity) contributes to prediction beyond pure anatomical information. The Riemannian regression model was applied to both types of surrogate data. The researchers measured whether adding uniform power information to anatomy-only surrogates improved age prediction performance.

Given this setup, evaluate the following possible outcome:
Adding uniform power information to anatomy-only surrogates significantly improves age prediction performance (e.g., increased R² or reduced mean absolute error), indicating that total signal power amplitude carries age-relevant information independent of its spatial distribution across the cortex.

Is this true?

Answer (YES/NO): NO